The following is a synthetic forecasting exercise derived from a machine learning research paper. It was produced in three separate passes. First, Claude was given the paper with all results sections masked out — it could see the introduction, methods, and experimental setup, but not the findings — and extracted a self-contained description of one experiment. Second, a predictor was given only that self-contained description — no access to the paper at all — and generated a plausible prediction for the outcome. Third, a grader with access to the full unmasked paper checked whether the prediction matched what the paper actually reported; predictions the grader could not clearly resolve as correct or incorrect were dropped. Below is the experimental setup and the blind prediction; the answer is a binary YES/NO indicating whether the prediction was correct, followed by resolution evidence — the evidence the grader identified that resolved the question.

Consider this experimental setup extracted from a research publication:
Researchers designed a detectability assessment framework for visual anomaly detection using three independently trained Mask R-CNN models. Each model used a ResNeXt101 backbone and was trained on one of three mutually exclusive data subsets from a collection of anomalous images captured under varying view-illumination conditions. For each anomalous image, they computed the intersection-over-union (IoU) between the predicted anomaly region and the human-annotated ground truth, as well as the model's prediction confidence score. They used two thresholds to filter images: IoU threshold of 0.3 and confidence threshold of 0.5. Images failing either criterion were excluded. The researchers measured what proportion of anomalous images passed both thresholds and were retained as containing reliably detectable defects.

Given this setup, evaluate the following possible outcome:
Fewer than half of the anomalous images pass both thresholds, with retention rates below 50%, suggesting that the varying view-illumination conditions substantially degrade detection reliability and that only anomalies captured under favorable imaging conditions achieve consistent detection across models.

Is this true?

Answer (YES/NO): NO